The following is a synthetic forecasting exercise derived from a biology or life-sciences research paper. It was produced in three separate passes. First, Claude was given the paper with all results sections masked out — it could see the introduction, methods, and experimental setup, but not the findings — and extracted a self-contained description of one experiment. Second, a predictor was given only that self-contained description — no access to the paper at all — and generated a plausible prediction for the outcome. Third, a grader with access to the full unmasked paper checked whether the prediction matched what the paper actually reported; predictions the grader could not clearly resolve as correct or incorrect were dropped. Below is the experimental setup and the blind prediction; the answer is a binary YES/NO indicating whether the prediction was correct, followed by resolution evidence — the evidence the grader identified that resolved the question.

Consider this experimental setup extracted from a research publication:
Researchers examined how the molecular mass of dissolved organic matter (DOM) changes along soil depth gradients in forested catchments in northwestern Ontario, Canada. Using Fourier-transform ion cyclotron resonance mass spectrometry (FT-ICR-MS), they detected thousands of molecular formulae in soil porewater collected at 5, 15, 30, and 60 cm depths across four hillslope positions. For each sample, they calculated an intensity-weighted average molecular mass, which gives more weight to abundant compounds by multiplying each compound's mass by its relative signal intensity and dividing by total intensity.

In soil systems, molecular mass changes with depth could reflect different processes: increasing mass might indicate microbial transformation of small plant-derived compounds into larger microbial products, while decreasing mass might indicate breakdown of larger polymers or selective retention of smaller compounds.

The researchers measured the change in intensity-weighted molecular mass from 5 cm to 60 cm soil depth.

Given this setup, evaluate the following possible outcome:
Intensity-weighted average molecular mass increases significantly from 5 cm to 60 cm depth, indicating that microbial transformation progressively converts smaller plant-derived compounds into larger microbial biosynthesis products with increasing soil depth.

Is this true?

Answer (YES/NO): YES